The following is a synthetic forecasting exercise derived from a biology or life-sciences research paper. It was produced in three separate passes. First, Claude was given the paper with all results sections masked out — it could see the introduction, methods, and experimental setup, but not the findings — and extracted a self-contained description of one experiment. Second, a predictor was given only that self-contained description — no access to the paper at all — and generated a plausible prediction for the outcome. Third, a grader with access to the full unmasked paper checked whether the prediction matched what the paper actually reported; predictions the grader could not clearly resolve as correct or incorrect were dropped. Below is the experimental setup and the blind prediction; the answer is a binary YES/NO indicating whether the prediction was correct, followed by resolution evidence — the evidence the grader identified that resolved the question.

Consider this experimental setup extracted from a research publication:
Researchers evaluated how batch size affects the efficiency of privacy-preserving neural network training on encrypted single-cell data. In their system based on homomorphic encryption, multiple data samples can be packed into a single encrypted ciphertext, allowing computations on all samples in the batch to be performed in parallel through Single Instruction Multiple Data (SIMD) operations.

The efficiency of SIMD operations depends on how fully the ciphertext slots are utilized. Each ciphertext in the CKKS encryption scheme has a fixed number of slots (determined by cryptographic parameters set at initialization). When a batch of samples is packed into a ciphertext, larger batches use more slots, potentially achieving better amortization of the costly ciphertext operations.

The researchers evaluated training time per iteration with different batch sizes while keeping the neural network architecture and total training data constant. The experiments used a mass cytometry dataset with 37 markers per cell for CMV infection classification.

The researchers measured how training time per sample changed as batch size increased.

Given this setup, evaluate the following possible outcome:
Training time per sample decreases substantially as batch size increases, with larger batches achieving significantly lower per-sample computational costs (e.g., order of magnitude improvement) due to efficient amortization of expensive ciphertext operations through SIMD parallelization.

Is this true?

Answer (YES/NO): YES